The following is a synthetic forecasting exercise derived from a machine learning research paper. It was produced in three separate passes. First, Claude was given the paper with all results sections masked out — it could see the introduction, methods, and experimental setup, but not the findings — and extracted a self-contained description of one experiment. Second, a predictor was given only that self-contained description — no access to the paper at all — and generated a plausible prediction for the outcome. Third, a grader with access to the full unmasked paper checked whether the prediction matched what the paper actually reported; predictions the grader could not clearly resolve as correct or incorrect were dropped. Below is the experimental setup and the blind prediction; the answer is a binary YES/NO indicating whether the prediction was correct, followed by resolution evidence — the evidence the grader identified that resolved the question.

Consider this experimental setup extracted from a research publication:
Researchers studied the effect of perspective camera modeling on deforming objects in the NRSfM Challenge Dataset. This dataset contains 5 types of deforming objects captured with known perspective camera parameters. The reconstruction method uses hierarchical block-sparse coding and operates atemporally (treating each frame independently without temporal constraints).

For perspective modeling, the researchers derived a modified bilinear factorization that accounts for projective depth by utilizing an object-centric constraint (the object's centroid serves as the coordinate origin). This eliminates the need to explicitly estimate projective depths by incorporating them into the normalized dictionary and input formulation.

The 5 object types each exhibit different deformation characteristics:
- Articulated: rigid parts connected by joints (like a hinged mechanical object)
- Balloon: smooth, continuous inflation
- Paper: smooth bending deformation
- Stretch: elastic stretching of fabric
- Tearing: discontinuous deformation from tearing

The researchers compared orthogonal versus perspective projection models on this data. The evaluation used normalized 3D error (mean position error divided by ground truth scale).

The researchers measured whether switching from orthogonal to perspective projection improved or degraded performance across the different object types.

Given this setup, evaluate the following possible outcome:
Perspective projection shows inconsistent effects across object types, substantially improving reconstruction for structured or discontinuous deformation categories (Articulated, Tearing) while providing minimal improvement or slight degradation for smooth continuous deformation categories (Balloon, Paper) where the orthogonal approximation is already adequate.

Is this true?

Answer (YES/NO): NO